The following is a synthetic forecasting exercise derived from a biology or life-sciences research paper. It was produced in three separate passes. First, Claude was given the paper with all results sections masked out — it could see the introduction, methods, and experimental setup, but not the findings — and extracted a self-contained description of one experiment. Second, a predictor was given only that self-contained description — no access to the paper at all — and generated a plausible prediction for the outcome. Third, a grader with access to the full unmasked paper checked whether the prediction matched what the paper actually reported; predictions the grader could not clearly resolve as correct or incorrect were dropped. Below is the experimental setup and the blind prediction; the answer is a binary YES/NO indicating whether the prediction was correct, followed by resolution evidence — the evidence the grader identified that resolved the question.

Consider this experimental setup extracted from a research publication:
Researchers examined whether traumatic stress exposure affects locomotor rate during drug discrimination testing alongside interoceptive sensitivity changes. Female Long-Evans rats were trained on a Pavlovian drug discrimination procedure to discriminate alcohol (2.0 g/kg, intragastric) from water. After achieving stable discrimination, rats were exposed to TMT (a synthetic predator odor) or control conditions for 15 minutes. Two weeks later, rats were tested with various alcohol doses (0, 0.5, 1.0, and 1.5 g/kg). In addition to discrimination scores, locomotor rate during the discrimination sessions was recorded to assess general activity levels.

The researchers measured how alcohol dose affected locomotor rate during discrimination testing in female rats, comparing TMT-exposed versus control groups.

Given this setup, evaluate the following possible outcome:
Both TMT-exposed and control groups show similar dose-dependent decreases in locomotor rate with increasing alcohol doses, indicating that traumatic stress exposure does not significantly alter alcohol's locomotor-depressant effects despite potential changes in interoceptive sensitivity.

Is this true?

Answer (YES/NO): NO